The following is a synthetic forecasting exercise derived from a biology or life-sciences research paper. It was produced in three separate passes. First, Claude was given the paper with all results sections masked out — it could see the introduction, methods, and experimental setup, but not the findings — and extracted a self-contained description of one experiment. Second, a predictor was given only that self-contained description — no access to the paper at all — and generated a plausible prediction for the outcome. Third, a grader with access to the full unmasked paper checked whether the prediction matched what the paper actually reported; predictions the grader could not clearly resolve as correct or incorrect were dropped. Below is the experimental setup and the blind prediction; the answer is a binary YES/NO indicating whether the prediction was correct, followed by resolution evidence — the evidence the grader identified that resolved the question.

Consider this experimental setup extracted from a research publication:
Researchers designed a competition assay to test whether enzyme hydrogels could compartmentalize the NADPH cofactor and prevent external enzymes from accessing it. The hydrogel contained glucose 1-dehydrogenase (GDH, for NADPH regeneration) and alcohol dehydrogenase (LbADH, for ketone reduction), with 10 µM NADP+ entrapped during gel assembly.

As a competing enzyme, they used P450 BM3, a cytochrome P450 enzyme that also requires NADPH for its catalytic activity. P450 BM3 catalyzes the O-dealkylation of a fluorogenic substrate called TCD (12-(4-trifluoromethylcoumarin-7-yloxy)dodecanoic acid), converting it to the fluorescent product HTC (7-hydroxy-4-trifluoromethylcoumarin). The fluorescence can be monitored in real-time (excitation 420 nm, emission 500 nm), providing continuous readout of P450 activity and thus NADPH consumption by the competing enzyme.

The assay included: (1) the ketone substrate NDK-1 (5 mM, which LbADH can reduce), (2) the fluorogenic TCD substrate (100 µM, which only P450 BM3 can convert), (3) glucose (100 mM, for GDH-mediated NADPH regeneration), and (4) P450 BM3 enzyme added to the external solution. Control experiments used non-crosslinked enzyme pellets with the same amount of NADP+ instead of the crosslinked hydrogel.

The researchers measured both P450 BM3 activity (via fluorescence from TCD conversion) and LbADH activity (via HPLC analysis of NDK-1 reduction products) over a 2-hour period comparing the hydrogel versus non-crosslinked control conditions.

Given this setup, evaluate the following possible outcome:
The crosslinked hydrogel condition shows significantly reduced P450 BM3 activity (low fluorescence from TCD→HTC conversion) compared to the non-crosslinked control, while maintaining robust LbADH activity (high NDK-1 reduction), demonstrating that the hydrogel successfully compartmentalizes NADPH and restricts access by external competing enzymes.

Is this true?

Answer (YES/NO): YES